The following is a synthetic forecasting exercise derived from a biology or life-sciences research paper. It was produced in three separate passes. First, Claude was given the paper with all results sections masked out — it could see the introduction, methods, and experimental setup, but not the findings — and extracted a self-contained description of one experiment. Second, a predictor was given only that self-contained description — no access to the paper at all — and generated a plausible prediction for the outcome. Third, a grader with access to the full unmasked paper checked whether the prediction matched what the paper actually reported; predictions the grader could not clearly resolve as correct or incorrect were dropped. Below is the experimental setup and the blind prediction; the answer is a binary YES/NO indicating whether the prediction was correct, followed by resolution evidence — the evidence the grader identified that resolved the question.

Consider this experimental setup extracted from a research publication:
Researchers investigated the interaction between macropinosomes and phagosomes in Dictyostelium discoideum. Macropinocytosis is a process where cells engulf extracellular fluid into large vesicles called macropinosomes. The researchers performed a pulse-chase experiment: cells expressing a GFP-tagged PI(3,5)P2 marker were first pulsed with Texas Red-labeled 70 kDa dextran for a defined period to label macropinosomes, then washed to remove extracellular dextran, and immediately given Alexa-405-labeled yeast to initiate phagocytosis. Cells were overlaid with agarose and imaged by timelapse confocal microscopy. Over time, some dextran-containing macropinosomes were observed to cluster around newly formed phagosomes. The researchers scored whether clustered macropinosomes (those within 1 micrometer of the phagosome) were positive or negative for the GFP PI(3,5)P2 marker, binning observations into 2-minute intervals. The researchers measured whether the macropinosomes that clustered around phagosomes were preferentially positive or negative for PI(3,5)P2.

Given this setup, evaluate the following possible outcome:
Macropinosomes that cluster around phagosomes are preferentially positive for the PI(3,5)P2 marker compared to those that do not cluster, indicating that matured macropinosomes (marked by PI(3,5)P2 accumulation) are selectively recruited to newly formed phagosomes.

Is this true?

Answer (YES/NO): NO